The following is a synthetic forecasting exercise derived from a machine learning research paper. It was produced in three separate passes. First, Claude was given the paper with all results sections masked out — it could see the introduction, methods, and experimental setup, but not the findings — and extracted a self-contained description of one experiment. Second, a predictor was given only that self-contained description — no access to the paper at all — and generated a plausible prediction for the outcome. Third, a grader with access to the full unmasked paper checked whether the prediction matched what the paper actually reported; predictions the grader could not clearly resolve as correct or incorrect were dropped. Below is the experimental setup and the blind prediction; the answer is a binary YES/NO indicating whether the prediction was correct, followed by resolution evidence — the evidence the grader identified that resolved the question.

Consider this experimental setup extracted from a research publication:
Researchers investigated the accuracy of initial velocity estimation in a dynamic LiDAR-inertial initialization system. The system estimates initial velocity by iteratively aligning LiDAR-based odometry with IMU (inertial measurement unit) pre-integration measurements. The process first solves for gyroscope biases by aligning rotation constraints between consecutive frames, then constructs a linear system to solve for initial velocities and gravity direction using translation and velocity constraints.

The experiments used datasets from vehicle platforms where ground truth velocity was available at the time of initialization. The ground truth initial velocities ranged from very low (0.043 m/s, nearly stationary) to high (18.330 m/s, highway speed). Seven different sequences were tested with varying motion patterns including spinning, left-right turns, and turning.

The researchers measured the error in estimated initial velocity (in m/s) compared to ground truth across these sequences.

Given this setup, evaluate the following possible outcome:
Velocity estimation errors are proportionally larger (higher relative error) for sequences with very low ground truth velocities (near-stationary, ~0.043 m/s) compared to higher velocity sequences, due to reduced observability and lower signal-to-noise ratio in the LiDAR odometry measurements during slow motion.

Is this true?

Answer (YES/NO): YES